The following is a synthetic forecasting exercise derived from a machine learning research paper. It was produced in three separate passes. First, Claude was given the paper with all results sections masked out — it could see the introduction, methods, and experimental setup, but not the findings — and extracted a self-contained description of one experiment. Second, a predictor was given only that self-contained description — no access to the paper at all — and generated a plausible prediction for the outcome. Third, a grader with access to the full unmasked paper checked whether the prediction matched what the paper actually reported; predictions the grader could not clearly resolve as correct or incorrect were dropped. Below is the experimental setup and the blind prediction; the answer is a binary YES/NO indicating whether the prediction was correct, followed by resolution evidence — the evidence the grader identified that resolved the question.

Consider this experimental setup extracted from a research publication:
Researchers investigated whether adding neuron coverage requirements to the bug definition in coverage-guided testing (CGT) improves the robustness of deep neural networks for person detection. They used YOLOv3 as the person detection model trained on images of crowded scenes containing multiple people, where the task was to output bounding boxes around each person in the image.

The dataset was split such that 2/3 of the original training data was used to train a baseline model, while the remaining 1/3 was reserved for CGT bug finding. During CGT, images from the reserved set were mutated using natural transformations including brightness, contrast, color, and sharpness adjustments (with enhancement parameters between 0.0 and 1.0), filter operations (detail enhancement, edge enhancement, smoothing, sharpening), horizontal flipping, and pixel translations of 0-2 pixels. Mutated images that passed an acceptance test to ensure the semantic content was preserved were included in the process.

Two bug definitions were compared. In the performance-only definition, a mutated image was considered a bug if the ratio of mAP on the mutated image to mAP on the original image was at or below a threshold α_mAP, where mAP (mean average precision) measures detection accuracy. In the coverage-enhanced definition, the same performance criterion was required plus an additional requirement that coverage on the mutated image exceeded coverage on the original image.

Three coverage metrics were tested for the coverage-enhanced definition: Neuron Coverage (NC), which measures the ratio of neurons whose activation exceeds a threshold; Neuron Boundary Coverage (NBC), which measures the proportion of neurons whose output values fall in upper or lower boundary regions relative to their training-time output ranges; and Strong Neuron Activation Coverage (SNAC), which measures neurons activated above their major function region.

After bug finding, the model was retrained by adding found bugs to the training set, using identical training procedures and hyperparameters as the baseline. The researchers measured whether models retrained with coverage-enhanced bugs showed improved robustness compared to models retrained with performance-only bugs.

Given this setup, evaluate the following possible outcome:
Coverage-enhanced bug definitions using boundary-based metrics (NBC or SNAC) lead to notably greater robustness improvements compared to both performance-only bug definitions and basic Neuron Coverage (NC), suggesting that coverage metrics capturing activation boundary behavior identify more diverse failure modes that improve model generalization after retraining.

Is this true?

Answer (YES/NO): NO